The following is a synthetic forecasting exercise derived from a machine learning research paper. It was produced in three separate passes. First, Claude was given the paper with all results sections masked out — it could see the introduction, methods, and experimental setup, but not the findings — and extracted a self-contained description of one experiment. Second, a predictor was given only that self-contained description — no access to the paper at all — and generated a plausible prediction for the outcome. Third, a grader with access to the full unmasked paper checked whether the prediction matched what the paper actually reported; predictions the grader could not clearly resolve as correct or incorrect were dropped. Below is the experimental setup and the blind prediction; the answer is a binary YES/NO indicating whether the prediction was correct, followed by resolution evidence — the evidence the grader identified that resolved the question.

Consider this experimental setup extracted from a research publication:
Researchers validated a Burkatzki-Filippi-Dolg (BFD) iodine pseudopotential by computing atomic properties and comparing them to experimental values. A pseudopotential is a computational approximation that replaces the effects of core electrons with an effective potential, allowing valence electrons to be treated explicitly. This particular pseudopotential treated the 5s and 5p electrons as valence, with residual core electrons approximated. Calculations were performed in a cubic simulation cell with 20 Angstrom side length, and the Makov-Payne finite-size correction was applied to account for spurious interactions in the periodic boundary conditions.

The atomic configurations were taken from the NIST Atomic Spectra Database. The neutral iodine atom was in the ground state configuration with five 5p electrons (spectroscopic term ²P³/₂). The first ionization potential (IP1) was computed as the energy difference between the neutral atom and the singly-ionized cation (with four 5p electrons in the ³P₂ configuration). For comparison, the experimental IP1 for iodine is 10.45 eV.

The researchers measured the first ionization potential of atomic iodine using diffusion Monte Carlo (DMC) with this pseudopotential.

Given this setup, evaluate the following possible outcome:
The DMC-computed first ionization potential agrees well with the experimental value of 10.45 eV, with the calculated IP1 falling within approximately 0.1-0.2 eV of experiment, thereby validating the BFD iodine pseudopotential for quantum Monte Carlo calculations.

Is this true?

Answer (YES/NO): YES